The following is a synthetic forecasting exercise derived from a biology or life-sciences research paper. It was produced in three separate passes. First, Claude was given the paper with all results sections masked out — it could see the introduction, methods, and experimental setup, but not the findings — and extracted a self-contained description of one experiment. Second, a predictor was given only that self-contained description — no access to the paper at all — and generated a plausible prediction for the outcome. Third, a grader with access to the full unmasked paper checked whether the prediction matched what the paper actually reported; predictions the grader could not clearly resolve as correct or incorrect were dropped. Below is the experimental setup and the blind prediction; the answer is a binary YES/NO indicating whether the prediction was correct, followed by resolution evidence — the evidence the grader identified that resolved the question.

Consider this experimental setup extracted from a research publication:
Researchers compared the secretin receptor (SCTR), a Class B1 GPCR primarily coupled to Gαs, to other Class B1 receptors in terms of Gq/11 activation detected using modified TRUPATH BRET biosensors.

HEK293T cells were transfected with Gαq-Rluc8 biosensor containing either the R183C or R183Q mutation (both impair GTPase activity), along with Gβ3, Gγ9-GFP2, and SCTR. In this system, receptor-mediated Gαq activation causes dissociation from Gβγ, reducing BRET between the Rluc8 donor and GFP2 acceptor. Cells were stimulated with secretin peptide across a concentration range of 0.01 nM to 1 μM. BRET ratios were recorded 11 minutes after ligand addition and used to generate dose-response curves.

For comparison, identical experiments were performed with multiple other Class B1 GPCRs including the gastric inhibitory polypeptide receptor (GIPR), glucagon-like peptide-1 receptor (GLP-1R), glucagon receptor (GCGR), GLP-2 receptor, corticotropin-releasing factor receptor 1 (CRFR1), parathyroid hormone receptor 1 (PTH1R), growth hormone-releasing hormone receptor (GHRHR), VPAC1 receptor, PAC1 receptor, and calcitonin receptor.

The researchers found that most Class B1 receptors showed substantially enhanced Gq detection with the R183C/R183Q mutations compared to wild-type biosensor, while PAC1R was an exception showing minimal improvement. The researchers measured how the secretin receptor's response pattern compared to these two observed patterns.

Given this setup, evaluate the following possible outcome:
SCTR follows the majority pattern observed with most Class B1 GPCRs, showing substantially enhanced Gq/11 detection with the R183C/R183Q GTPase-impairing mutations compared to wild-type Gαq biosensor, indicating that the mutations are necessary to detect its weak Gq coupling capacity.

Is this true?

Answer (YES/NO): NO